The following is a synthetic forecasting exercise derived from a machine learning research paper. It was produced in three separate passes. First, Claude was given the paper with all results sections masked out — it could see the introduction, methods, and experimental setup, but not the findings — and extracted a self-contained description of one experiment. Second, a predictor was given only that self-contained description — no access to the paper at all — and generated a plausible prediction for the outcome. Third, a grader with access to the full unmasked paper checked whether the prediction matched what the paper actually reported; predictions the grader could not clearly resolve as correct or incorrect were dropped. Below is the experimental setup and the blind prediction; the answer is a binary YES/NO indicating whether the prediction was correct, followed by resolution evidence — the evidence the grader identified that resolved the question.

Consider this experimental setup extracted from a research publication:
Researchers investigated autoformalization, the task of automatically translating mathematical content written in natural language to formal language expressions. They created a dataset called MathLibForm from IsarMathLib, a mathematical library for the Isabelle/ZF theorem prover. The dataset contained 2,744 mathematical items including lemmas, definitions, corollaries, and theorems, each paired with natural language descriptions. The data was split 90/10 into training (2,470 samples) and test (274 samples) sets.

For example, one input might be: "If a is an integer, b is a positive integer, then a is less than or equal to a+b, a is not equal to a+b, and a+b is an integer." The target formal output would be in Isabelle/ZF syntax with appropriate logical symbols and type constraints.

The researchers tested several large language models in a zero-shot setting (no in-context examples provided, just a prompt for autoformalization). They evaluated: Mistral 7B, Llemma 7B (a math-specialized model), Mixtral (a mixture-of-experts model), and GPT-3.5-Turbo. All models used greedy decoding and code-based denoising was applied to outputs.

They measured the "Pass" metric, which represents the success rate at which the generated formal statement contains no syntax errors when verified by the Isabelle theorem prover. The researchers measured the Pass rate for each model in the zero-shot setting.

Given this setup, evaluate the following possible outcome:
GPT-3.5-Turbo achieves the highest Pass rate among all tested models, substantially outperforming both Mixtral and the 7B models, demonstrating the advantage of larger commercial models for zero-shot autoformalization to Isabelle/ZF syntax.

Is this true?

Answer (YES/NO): YES